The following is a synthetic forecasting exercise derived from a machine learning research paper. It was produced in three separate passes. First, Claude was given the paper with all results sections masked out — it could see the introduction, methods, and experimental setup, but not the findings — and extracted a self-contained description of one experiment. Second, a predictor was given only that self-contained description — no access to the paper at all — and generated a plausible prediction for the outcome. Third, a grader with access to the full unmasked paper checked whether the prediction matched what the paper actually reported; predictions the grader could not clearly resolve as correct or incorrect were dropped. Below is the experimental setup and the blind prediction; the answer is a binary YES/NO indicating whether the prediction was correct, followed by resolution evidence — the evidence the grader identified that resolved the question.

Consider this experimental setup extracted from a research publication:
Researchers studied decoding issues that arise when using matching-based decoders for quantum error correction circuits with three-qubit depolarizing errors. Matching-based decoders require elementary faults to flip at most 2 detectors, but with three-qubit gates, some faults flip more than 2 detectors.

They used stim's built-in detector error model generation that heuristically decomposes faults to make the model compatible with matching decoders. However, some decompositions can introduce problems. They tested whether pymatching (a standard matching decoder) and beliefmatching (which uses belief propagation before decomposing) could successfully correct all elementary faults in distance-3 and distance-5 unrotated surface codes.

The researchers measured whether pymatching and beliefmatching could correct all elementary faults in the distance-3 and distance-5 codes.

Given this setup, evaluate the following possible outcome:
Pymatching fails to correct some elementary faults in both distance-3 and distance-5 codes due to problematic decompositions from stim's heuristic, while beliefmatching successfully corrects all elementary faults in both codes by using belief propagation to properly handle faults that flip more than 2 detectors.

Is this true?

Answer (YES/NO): NO